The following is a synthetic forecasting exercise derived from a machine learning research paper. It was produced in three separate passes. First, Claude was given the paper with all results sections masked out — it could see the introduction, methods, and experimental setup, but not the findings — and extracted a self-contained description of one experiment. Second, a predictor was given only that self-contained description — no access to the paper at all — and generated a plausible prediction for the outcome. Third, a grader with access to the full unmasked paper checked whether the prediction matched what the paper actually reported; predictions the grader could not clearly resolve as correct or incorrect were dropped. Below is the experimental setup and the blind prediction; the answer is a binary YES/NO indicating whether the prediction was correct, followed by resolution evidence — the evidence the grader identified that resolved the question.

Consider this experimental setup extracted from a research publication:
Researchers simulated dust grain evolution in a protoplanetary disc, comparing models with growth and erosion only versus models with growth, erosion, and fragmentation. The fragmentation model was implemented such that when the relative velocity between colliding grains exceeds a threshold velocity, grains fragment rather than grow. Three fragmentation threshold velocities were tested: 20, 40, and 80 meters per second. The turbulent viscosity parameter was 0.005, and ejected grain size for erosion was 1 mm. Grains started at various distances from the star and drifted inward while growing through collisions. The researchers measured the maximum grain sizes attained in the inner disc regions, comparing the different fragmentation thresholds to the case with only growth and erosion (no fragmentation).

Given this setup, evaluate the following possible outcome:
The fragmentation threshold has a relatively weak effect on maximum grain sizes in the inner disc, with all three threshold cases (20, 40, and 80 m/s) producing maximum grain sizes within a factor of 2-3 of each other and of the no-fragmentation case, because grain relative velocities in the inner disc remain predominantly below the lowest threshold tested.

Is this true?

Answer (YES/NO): NO